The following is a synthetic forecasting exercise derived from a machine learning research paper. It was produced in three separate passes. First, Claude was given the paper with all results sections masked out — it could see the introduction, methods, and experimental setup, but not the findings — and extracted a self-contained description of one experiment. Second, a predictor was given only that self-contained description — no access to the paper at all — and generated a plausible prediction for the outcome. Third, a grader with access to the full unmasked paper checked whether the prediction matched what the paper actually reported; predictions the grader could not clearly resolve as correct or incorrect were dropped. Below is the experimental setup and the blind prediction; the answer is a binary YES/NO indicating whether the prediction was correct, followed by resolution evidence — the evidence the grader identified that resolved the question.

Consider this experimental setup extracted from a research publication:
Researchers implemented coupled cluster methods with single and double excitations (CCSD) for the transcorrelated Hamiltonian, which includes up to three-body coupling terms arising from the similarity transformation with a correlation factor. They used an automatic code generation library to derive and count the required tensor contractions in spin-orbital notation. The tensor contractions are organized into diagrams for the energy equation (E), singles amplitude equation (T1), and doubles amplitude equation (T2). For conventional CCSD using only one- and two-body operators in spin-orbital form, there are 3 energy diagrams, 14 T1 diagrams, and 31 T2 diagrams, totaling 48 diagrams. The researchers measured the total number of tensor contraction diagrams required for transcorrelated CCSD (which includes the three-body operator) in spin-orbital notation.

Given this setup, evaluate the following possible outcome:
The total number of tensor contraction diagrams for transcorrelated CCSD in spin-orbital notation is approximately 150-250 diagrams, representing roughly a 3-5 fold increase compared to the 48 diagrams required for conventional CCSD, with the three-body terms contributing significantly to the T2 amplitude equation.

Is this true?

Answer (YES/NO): NO